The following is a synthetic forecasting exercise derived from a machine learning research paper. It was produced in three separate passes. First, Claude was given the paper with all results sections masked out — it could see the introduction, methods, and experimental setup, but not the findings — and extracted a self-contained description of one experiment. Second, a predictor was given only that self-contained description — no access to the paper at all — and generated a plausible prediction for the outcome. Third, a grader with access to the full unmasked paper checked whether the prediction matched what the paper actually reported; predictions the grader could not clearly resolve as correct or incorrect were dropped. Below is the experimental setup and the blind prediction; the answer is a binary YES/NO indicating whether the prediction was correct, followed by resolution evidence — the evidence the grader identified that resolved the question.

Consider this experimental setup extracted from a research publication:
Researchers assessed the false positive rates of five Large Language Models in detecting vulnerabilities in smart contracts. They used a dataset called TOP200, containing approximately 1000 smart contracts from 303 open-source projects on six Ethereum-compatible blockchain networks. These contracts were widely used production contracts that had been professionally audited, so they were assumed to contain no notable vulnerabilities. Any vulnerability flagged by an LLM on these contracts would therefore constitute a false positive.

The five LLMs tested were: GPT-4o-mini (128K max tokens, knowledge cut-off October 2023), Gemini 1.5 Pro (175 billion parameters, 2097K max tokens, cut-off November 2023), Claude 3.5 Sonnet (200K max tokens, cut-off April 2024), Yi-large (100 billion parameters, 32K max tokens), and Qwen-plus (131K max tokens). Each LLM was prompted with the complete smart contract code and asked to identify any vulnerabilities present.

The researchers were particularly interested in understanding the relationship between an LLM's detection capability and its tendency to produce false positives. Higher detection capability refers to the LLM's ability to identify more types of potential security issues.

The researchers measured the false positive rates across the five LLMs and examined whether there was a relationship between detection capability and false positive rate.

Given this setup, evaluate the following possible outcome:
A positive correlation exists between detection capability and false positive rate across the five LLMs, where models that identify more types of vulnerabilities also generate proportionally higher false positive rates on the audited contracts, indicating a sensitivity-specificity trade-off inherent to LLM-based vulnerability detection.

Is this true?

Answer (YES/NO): YES